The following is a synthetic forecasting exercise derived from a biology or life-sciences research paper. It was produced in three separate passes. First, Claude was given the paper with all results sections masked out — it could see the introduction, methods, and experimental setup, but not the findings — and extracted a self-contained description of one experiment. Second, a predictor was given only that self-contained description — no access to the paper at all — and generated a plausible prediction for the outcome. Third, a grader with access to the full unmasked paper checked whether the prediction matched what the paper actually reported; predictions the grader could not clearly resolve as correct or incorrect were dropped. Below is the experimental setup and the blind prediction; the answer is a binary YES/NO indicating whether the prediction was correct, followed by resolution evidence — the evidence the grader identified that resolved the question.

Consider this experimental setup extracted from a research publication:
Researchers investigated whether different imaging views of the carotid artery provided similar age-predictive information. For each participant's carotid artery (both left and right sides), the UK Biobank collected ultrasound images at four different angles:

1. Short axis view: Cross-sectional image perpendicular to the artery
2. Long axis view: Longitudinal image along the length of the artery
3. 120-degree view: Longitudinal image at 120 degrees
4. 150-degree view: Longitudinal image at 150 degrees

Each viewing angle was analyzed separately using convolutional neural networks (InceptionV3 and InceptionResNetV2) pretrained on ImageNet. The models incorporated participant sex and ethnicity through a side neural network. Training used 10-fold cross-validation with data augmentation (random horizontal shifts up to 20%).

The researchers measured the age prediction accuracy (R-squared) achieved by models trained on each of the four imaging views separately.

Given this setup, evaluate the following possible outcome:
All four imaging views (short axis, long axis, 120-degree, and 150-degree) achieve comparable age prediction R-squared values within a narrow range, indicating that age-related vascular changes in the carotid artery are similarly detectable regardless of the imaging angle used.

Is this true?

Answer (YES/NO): NO